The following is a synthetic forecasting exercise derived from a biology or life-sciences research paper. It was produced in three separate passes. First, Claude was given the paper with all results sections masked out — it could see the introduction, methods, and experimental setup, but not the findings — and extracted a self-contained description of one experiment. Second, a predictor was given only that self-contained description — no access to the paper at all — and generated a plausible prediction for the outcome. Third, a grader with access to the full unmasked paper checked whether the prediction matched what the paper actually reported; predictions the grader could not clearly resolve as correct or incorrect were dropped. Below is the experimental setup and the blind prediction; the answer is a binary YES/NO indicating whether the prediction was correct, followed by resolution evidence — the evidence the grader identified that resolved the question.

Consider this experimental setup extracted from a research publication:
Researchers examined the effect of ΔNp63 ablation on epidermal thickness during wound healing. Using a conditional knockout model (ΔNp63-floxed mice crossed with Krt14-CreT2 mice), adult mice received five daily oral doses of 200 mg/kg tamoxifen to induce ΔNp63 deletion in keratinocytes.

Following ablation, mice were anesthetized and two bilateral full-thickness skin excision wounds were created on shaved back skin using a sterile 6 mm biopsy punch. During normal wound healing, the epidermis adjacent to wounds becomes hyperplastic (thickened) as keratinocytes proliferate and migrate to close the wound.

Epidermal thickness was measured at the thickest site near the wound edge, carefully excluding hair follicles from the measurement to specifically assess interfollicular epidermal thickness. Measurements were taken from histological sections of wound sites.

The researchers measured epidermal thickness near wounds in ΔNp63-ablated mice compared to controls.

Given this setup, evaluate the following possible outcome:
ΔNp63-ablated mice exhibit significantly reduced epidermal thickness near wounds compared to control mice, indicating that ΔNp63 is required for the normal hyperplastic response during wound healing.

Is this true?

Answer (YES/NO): YES